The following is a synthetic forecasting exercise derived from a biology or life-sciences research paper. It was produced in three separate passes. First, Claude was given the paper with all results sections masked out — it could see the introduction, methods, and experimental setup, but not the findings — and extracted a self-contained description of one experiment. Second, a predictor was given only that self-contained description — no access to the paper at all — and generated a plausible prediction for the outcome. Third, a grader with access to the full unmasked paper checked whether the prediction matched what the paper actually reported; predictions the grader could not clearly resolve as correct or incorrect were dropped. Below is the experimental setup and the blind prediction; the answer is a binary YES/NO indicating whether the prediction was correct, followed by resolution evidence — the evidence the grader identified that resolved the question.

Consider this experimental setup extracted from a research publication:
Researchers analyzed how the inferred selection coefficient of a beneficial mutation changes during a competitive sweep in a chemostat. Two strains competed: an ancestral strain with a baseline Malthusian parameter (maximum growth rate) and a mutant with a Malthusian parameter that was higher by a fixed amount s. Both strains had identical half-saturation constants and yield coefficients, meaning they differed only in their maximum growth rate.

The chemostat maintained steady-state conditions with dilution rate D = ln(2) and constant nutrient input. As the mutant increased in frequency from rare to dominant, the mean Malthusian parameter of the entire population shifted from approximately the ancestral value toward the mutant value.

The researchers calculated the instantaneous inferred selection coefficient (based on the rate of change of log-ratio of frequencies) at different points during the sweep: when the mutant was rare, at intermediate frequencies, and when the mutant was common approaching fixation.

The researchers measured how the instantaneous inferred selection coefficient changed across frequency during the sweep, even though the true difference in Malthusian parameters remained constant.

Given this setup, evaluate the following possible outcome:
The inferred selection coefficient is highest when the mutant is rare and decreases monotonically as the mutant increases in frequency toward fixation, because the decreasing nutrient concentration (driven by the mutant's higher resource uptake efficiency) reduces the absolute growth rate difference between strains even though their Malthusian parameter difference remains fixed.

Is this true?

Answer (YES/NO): NO